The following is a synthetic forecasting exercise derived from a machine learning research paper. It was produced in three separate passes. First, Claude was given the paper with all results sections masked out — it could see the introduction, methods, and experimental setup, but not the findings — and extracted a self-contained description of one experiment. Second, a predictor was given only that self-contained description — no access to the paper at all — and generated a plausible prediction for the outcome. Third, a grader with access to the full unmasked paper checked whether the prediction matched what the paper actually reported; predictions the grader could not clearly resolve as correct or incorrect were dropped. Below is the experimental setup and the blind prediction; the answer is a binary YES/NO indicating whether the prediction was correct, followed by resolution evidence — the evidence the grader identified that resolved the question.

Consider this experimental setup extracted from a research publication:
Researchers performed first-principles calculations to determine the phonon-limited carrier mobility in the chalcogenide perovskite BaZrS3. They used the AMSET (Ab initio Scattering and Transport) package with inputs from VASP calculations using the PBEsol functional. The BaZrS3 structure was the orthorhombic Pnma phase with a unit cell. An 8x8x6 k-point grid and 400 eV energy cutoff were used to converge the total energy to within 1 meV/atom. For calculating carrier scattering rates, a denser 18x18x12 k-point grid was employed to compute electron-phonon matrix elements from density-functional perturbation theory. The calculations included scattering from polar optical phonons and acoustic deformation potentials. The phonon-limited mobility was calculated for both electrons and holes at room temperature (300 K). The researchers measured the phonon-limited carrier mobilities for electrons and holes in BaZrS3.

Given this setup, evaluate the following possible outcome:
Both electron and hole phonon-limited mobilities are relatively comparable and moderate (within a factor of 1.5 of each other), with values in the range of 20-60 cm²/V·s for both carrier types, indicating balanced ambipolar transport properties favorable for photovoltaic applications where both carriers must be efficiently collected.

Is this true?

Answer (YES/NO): NO